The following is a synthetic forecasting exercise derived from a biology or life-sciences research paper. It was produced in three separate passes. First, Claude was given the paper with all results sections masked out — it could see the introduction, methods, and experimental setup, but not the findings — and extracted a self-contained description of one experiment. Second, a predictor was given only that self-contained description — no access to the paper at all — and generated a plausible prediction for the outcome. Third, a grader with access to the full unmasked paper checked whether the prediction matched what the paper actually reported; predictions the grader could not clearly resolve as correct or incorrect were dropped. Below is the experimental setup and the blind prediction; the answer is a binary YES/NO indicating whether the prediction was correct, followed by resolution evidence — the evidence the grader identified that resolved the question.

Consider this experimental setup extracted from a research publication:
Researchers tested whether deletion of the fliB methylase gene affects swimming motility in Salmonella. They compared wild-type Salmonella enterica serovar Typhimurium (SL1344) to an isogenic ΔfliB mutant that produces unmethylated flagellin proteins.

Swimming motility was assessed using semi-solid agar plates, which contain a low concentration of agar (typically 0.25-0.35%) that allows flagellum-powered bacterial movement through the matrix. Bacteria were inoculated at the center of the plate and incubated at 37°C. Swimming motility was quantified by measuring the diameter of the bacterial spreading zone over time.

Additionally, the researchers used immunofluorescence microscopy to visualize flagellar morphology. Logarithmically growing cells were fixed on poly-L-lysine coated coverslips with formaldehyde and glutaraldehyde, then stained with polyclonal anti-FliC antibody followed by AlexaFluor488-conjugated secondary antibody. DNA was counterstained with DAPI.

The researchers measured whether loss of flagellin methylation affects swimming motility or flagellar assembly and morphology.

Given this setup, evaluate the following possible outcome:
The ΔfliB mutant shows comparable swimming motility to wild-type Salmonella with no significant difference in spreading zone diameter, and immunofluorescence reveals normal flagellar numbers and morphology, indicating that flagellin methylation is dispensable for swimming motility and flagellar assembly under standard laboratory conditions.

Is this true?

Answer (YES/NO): YES